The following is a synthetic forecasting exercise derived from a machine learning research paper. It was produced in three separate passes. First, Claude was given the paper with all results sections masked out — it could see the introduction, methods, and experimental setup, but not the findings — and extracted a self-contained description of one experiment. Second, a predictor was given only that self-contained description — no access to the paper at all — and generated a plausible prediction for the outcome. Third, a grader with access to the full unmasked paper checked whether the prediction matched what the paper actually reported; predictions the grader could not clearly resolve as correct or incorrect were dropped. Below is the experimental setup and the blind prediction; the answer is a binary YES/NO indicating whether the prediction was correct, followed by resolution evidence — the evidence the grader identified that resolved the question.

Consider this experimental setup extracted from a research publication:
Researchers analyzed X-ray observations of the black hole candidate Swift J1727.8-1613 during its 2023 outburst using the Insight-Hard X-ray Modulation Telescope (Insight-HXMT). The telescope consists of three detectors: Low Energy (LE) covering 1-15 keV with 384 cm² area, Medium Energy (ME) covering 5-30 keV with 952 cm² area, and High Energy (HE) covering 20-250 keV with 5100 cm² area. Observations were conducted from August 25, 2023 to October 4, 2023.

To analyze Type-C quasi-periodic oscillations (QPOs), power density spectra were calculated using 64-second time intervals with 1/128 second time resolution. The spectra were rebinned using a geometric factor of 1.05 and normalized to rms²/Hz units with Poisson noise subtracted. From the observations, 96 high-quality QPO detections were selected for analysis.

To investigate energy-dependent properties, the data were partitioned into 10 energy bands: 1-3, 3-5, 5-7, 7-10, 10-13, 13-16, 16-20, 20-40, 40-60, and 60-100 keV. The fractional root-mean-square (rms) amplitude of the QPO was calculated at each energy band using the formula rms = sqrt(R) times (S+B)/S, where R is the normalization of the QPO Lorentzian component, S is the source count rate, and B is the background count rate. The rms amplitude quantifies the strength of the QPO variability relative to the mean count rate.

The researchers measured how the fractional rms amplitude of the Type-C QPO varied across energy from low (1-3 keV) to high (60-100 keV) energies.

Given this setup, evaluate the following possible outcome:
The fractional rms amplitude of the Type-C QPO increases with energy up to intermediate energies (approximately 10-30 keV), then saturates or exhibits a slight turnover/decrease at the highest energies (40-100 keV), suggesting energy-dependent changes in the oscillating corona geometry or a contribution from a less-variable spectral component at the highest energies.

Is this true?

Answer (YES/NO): NO